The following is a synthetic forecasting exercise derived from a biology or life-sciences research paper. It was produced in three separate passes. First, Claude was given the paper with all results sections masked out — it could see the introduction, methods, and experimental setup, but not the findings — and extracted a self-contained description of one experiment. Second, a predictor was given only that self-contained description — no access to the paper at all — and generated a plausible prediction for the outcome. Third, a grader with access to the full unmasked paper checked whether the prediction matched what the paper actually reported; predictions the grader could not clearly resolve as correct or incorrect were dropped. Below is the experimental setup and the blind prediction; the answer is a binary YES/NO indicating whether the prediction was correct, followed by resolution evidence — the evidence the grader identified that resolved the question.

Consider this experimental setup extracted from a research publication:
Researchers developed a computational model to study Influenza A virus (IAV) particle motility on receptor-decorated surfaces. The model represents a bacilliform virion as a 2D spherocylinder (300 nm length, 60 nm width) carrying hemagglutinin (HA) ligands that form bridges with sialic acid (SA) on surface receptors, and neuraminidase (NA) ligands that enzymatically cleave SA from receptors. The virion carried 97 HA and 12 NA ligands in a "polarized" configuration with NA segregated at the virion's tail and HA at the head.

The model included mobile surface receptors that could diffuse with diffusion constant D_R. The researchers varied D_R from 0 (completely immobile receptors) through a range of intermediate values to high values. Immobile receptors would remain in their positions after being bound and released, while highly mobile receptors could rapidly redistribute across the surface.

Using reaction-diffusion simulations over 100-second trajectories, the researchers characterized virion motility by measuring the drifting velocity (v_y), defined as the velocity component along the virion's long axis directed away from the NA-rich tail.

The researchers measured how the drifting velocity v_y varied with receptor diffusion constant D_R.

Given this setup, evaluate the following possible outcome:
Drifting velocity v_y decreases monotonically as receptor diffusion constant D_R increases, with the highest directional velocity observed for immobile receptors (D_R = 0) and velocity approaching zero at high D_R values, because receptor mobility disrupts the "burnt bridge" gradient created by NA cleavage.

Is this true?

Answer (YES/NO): NO